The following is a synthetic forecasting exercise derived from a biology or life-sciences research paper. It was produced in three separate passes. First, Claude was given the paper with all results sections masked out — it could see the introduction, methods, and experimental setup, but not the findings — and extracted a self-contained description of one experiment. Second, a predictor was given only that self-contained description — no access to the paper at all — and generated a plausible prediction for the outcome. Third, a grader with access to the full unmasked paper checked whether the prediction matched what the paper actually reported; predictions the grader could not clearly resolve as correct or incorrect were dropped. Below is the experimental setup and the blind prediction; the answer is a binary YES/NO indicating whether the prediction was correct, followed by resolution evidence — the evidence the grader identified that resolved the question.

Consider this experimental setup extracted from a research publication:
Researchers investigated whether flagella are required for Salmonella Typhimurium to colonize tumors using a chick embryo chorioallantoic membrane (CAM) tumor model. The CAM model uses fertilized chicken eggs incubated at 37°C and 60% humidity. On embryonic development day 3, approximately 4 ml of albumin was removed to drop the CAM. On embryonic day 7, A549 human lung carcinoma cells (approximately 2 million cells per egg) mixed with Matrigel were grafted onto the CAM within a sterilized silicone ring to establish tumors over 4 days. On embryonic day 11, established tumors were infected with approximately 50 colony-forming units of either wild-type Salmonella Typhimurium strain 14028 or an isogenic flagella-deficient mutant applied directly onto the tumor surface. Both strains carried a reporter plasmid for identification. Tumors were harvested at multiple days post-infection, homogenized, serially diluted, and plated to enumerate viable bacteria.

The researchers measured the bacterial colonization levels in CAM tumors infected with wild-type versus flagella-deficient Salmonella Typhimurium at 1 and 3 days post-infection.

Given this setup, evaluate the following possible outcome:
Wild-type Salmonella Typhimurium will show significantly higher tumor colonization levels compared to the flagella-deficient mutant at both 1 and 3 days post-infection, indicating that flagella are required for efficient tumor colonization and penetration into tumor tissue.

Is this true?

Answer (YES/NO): NO